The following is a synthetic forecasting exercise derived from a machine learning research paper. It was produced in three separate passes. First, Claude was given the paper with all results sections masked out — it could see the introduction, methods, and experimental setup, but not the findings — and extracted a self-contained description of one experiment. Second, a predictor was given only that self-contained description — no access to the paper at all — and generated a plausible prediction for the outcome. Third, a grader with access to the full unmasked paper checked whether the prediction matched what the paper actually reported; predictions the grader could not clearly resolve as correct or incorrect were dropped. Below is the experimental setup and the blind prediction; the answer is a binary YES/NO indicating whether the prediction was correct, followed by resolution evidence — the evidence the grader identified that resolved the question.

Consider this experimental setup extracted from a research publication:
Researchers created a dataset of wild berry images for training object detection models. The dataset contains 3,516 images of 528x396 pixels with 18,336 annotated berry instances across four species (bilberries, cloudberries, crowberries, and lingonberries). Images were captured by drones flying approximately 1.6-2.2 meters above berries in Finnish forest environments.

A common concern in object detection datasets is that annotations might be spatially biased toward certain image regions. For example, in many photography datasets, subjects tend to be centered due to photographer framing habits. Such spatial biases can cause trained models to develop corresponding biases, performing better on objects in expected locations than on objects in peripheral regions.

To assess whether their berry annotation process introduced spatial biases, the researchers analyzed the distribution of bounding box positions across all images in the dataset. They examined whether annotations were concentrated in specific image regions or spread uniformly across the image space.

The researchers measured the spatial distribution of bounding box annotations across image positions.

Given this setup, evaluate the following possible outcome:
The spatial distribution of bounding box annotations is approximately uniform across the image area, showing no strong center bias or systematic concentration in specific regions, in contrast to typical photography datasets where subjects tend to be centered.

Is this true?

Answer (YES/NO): YES